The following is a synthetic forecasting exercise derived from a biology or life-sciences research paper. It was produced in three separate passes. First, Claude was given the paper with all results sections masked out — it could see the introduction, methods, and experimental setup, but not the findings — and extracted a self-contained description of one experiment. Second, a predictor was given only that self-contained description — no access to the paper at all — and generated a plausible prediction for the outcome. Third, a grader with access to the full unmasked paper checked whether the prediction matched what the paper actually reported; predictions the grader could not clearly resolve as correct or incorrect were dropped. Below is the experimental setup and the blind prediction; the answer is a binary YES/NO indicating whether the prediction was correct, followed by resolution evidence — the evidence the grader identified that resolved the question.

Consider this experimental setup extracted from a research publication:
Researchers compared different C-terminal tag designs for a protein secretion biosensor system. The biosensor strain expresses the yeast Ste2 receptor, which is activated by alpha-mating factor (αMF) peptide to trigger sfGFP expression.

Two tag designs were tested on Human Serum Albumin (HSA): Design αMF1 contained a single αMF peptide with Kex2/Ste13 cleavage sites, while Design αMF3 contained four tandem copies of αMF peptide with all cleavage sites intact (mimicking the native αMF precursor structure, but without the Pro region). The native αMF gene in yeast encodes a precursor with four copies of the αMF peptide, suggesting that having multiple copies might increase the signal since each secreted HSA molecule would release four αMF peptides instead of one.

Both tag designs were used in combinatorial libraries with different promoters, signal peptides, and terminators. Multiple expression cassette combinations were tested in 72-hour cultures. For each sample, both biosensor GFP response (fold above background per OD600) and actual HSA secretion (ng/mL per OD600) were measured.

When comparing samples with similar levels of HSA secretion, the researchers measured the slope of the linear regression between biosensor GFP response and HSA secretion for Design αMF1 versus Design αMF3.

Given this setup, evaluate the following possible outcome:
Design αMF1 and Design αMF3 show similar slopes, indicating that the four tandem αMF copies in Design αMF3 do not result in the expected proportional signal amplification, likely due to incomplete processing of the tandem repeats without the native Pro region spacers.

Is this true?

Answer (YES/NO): NO